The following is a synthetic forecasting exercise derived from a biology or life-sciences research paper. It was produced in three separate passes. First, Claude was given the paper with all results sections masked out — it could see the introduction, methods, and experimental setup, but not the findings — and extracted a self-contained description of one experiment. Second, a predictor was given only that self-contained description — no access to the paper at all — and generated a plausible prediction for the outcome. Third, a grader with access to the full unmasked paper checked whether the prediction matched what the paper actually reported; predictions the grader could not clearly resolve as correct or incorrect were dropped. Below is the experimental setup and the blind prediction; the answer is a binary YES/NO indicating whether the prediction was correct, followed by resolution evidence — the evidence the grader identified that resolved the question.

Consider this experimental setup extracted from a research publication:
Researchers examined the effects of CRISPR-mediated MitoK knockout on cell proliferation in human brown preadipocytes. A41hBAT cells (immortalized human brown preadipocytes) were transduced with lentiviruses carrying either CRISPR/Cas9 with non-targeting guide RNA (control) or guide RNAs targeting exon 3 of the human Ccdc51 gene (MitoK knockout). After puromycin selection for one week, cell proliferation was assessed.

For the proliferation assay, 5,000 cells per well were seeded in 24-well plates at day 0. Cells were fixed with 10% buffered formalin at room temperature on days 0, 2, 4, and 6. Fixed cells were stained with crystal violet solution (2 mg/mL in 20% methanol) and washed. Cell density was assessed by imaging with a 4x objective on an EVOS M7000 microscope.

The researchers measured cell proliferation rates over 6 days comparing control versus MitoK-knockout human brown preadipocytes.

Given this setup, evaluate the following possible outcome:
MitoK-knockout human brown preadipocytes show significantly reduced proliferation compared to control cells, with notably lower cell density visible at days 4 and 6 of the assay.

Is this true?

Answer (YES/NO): YES